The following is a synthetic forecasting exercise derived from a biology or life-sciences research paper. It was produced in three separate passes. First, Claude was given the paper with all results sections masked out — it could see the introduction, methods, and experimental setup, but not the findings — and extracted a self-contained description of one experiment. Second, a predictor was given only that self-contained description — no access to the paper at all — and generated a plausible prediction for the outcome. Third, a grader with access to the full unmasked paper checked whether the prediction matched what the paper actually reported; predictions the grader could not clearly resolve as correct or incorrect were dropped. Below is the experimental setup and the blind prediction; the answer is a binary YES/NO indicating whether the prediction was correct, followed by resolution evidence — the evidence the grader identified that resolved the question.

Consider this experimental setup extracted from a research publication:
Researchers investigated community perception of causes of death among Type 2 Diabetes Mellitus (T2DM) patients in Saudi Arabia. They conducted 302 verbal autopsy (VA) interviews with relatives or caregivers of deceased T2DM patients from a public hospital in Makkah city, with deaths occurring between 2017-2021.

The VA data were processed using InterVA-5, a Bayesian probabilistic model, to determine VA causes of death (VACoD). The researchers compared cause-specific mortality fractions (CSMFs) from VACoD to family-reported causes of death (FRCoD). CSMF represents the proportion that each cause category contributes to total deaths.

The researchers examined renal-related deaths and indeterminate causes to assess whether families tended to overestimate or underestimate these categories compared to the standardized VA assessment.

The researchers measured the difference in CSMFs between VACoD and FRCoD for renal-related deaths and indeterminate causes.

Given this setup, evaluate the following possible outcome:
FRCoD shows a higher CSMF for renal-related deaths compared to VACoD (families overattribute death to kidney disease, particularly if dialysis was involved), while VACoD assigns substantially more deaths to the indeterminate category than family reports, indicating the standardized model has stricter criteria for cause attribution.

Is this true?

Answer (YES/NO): NO